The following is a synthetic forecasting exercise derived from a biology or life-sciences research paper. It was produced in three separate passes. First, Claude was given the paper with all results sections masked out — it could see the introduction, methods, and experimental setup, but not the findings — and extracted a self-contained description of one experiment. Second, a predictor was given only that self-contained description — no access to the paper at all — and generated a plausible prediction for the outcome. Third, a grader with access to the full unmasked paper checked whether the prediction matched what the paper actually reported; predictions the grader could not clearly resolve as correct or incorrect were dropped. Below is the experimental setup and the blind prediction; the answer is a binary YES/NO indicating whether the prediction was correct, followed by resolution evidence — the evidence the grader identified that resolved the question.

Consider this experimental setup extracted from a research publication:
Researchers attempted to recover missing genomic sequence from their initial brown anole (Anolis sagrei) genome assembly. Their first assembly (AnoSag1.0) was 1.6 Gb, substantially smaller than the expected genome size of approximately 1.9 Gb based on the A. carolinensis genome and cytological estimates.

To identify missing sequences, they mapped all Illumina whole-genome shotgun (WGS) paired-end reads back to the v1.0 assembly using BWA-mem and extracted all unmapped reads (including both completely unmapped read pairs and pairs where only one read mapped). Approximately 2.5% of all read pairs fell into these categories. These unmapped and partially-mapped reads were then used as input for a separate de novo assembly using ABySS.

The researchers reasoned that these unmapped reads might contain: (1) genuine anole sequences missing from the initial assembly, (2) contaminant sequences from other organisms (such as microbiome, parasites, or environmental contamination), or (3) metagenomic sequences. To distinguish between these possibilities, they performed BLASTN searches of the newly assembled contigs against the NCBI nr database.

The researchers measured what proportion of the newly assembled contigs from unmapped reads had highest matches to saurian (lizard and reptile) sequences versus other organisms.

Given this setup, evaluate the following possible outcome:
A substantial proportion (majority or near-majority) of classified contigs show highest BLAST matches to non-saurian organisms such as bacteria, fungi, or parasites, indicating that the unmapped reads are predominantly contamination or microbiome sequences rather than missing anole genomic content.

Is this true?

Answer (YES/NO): NO